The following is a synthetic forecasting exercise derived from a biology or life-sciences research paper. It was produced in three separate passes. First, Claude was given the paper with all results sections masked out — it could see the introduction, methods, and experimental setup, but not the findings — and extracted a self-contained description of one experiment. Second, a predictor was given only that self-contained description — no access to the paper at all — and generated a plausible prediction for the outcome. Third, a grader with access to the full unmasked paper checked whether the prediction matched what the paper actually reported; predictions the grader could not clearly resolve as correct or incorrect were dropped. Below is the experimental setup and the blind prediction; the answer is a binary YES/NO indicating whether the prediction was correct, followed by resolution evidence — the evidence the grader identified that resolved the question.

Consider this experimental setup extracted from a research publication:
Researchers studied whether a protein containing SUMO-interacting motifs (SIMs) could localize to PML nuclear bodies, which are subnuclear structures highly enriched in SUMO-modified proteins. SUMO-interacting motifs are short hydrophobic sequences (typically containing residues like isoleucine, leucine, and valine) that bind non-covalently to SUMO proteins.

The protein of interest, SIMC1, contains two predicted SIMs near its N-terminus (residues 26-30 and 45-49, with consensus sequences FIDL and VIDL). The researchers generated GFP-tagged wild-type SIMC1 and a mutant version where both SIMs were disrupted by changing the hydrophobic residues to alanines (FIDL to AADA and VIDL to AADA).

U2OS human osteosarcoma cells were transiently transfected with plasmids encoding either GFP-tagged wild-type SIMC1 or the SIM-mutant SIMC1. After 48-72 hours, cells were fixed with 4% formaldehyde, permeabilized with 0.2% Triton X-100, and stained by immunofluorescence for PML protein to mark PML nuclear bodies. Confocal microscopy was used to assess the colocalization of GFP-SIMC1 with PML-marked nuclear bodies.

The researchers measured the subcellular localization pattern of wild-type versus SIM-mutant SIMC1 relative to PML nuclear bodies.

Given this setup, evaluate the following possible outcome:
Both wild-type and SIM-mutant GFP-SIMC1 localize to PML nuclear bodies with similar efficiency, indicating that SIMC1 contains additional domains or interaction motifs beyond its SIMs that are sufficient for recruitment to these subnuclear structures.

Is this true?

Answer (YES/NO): NO